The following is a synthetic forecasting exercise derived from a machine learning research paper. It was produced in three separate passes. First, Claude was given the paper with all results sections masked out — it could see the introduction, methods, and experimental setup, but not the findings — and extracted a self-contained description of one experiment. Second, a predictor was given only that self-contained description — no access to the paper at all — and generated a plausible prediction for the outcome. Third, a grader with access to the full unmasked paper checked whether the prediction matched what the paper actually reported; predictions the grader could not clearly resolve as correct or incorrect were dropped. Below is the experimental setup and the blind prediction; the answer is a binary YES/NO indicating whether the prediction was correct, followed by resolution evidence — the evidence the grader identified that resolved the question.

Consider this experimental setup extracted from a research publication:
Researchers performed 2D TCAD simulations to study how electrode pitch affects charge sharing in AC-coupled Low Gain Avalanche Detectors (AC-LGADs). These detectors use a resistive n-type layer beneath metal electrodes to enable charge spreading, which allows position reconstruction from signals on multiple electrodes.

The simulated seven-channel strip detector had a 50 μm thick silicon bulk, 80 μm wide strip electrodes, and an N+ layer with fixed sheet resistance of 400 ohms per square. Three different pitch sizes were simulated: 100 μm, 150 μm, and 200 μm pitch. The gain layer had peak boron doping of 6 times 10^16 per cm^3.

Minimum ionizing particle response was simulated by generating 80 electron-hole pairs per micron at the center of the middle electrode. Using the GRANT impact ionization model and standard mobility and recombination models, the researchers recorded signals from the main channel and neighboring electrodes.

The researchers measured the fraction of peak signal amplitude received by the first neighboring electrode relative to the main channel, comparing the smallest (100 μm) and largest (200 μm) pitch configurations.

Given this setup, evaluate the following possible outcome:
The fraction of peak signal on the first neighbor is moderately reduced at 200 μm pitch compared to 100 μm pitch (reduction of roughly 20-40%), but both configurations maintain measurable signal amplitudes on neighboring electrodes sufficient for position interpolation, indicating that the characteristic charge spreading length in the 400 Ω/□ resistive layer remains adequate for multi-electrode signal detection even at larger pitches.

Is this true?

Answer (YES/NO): YES